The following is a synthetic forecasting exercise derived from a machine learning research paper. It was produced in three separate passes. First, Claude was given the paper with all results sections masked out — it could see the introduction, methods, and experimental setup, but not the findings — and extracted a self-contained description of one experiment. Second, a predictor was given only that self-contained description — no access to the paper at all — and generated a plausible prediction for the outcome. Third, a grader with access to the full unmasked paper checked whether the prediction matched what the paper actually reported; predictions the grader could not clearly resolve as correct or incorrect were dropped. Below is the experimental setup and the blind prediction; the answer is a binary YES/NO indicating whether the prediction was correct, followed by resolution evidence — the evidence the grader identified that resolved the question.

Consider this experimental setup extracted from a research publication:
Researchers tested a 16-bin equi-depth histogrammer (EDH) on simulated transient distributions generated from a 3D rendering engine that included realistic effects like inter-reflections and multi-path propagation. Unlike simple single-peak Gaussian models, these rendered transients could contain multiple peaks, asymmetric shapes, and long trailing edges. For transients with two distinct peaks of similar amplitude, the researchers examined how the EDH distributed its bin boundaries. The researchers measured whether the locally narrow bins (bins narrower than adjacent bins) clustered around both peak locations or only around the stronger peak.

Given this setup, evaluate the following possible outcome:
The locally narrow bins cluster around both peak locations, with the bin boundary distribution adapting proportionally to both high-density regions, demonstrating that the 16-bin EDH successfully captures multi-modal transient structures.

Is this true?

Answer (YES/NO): YES